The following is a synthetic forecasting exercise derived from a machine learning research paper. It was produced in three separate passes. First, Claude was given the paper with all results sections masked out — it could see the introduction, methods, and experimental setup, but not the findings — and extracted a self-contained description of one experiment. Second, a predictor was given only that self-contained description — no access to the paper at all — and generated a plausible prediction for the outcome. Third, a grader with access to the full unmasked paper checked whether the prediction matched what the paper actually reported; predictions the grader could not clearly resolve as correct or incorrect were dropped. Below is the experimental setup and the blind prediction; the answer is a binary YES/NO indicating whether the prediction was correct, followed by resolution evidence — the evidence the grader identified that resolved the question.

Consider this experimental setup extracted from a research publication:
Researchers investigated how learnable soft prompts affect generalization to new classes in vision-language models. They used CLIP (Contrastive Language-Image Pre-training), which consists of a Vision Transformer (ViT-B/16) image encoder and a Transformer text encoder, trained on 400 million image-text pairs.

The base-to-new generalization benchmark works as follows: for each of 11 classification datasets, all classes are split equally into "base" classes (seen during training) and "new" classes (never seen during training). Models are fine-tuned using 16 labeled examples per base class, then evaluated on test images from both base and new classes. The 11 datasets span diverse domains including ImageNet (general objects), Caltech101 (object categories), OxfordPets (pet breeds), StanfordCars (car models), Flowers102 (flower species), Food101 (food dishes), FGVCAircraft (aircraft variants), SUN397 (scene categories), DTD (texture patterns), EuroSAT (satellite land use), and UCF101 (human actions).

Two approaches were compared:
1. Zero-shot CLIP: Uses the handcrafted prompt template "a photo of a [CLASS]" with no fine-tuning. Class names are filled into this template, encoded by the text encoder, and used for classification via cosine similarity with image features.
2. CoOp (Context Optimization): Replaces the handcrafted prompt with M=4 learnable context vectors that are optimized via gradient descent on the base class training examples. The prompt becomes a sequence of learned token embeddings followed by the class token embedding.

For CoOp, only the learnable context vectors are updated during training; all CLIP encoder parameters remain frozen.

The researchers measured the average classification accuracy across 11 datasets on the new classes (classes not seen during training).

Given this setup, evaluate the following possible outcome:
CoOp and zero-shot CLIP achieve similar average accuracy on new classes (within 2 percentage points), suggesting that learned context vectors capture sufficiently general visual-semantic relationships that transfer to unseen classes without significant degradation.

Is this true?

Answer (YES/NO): NO